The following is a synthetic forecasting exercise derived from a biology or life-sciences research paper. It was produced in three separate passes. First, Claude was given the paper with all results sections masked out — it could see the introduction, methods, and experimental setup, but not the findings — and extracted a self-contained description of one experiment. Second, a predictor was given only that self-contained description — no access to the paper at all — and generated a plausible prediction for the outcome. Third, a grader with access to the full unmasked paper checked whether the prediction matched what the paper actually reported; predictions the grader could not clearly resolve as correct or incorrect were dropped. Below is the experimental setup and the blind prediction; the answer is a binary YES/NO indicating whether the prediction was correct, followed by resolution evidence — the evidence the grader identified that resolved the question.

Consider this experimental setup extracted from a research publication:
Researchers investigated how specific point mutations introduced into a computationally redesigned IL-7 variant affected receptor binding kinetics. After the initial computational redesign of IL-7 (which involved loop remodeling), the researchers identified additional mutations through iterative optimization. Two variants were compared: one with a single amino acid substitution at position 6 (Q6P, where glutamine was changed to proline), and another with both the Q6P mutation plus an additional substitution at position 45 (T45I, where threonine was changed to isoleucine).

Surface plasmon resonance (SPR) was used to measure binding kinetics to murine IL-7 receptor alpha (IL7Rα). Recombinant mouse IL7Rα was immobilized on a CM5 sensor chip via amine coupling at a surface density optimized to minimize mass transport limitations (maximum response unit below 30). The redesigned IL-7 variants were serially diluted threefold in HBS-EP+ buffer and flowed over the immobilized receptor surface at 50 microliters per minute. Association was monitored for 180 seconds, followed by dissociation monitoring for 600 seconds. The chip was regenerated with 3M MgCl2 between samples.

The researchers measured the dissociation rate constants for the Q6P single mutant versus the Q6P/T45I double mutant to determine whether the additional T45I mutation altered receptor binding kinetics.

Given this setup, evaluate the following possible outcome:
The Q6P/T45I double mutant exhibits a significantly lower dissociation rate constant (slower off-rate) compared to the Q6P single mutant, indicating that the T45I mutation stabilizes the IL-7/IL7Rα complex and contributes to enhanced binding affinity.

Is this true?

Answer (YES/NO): YES